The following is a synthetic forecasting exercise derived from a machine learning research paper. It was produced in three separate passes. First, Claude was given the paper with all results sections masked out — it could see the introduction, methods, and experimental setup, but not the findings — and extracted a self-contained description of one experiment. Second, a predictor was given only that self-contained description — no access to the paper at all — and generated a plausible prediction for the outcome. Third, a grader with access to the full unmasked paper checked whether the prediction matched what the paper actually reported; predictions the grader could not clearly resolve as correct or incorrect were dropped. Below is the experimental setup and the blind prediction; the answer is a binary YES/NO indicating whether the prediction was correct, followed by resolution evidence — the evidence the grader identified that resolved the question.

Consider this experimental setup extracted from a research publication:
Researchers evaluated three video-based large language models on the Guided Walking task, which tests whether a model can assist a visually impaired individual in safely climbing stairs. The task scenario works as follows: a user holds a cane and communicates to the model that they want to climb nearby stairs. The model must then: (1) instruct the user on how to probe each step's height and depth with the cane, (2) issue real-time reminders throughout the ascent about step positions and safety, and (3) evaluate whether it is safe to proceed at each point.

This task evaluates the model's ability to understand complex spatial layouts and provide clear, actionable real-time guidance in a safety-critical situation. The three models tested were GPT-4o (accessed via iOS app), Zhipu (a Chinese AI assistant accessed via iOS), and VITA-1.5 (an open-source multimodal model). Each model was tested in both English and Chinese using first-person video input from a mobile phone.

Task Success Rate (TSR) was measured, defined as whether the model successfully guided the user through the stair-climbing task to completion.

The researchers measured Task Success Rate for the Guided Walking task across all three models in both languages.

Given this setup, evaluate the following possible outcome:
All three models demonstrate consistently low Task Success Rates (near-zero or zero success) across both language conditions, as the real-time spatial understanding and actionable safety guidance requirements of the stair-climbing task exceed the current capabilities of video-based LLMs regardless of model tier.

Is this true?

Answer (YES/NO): NO